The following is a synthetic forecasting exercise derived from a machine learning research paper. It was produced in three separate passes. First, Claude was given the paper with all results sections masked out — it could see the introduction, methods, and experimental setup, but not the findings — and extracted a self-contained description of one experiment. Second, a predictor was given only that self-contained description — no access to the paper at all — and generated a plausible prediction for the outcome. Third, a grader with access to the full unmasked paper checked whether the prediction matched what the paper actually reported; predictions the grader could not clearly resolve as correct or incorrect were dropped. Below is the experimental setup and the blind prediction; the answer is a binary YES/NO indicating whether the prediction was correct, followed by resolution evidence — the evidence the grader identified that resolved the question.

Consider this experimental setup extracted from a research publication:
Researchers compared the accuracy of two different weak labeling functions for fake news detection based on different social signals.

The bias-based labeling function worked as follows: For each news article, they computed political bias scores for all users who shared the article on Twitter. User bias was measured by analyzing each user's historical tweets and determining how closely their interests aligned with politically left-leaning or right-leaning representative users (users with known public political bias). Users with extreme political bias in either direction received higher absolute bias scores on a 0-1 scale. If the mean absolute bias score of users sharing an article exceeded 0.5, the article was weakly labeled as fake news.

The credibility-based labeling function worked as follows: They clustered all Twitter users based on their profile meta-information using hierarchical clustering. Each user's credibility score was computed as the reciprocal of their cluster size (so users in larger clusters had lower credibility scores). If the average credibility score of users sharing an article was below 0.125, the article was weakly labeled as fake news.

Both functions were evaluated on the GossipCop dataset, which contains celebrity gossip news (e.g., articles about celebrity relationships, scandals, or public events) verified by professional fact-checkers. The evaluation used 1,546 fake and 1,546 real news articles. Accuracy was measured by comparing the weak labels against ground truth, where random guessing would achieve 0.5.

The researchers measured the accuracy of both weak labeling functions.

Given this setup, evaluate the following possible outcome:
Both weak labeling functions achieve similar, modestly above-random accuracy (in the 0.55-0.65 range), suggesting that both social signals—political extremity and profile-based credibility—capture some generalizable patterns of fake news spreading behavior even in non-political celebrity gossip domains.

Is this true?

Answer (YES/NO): NO